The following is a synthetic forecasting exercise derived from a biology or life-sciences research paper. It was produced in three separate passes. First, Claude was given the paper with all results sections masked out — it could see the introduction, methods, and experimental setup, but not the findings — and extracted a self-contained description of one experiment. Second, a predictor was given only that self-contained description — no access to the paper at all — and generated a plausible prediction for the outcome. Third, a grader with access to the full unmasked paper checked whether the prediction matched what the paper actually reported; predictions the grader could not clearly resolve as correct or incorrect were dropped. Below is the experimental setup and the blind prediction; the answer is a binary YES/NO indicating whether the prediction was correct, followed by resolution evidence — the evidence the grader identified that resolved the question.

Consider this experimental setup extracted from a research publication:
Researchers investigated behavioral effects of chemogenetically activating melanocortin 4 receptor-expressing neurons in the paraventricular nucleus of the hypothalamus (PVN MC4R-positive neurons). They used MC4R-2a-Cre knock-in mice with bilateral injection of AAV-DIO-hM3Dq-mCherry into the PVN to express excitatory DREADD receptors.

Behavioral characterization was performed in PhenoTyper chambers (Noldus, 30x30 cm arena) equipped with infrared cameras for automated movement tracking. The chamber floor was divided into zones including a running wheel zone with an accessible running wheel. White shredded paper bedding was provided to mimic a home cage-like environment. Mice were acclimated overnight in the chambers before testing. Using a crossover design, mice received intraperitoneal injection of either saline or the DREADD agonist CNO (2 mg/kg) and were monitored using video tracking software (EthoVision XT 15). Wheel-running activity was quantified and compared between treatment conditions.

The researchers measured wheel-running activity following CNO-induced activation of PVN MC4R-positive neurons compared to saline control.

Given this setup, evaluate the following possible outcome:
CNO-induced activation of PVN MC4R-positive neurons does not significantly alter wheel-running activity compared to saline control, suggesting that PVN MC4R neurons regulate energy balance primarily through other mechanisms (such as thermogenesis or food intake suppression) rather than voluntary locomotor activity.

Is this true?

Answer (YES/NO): NO